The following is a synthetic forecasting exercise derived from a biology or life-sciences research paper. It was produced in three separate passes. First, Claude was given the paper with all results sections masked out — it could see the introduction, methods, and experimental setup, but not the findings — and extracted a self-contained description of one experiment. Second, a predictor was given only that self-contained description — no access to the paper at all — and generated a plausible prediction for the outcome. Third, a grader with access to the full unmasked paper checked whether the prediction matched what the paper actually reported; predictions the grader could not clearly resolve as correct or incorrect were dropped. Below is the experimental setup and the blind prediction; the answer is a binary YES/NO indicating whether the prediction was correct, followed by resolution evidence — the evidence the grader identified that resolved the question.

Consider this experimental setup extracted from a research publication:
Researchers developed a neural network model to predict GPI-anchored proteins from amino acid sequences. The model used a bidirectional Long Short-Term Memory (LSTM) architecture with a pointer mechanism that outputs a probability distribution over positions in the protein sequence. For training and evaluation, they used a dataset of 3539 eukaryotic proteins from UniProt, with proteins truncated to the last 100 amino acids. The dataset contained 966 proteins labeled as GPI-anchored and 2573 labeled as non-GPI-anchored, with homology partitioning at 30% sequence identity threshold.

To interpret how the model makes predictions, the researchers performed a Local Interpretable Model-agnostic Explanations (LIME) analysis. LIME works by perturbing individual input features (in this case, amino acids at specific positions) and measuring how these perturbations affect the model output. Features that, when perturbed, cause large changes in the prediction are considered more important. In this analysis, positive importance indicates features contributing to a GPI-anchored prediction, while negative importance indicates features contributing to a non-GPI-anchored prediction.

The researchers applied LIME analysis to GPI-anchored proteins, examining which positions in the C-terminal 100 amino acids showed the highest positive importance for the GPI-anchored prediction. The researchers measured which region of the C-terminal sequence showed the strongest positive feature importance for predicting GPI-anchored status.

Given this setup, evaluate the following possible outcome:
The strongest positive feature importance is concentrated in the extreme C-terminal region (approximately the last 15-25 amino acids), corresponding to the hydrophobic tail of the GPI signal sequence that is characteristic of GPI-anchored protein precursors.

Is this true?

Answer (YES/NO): YES